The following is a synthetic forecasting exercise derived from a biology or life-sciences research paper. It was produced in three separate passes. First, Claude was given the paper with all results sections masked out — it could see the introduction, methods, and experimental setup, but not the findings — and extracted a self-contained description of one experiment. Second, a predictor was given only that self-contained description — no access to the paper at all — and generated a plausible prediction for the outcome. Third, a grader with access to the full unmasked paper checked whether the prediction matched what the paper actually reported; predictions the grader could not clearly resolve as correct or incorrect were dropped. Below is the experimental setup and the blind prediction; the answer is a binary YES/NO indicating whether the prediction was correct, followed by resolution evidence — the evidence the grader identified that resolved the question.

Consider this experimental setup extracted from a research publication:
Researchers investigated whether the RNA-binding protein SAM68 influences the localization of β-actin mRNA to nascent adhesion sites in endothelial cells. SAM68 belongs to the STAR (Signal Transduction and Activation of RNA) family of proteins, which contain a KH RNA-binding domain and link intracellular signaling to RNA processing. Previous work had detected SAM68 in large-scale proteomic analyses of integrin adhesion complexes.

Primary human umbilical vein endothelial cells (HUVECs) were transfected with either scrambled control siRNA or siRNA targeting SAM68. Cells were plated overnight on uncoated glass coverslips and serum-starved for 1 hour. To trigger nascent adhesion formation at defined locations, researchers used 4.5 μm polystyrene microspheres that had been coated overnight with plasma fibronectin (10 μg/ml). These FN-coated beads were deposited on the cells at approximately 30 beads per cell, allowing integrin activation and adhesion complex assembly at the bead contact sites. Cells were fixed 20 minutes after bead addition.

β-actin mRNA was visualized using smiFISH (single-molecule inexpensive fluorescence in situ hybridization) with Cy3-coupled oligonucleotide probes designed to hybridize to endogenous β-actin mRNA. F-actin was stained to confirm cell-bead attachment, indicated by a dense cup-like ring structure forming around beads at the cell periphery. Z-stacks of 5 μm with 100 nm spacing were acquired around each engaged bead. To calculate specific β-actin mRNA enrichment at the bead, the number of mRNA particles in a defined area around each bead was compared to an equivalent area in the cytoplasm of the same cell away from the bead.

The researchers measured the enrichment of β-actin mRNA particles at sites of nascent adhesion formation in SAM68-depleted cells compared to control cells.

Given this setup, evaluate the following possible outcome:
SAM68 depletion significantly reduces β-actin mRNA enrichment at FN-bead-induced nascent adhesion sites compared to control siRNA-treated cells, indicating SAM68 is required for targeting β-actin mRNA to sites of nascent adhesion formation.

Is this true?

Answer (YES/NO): YES